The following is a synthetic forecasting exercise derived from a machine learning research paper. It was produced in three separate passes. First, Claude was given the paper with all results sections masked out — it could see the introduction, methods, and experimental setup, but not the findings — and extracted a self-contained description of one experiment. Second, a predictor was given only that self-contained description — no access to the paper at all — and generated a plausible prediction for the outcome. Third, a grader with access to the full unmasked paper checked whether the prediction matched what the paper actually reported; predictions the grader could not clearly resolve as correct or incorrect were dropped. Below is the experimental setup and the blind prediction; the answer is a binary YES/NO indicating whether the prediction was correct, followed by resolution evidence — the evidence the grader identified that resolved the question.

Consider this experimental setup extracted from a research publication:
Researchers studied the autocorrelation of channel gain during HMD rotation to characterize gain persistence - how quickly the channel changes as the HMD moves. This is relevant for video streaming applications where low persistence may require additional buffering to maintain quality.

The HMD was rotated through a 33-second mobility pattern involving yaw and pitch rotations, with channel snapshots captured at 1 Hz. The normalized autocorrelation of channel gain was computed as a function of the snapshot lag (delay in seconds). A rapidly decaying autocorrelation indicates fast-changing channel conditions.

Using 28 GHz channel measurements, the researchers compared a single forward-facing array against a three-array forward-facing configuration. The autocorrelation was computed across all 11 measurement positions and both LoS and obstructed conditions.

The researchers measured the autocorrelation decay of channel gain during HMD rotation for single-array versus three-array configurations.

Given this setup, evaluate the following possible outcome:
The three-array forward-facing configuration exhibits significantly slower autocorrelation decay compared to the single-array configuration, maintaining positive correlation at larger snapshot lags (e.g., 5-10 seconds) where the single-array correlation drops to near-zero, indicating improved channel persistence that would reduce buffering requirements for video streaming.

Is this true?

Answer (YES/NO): NO